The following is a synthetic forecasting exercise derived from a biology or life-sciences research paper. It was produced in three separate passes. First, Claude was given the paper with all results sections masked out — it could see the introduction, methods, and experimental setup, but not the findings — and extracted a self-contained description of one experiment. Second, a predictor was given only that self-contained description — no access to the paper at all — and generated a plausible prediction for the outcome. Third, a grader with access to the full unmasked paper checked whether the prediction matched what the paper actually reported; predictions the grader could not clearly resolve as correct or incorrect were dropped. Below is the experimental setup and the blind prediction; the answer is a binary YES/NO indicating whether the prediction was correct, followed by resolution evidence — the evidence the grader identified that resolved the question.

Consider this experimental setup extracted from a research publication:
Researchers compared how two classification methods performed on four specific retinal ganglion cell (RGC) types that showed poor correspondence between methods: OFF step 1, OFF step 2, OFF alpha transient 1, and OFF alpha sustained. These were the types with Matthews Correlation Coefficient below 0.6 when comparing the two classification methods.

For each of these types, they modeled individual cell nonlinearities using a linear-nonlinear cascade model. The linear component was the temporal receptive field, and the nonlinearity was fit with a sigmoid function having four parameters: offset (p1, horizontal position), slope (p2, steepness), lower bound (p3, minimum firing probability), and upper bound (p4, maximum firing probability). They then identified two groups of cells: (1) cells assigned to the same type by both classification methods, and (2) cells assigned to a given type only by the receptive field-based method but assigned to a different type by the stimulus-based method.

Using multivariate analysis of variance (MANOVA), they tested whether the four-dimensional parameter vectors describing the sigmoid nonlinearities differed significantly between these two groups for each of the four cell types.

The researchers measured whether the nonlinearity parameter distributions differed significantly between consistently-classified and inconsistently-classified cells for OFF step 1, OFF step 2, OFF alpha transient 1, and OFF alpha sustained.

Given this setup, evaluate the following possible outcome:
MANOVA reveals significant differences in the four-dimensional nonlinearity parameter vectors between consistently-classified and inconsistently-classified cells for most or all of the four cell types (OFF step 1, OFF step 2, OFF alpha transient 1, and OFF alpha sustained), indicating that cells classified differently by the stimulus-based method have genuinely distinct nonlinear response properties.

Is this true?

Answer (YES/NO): YES